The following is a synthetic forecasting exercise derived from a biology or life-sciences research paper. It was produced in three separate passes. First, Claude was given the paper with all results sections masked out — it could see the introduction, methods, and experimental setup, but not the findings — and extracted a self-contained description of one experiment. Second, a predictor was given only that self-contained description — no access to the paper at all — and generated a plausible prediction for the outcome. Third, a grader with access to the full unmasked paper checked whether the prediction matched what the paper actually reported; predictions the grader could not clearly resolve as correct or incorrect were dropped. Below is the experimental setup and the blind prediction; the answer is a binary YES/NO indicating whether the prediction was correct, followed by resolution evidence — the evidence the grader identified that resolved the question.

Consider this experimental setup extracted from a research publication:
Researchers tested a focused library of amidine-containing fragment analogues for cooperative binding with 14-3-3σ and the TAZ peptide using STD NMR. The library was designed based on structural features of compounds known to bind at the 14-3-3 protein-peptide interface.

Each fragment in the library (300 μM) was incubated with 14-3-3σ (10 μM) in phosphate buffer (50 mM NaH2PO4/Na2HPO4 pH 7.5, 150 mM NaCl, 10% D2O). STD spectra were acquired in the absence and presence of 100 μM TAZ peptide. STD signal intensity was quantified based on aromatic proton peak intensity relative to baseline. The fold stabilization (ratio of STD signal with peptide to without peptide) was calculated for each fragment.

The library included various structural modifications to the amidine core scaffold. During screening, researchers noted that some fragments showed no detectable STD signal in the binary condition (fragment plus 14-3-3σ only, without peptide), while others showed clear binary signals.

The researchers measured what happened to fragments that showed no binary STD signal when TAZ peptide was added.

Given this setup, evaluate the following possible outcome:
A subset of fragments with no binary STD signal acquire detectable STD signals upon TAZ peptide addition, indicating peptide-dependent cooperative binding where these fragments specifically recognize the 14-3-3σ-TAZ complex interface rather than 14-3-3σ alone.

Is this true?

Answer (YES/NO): YES